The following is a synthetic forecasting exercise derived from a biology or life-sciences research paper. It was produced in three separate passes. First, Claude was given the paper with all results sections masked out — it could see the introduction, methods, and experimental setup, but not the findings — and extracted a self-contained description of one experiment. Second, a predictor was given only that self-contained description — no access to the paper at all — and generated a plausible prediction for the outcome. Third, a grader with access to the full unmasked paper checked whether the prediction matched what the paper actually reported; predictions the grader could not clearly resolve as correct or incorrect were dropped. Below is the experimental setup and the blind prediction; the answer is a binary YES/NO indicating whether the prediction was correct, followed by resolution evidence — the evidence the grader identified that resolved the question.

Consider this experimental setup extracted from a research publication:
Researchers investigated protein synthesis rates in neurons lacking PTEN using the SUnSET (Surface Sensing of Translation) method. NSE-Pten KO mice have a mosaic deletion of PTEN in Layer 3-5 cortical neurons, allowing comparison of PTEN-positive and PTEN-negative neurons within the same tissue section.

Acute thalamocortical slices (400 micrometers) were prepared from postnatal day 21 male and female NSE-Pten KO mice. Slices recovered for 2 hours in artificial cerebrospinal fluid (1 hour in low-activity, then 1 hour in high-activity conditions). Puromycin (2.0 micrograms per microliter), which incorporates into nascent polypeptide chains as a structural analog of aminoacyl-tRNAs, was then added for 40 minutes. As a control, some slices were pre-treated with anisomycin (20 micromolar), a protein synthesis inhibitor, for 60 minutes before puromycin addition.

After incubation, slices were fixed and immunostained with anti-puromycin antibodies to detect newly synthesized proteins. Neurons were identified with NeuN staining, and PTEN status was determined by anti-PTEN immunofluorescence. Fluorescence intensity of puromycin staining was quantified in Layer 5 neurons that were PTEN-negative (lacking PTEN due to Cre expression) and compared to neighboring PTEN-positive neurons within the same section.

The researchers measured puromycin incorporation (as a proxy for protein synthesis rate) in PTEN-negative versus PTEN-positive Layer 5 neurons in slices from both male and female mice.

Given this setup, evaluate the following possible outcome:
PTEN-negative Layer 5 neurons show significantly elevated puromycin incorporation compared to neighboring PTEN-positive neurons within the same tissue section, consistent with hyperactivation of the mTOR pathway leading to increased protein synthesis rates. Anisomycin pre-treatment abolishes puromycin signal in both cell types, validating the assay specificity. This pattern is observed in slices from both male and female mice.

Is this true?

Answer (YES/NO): NO